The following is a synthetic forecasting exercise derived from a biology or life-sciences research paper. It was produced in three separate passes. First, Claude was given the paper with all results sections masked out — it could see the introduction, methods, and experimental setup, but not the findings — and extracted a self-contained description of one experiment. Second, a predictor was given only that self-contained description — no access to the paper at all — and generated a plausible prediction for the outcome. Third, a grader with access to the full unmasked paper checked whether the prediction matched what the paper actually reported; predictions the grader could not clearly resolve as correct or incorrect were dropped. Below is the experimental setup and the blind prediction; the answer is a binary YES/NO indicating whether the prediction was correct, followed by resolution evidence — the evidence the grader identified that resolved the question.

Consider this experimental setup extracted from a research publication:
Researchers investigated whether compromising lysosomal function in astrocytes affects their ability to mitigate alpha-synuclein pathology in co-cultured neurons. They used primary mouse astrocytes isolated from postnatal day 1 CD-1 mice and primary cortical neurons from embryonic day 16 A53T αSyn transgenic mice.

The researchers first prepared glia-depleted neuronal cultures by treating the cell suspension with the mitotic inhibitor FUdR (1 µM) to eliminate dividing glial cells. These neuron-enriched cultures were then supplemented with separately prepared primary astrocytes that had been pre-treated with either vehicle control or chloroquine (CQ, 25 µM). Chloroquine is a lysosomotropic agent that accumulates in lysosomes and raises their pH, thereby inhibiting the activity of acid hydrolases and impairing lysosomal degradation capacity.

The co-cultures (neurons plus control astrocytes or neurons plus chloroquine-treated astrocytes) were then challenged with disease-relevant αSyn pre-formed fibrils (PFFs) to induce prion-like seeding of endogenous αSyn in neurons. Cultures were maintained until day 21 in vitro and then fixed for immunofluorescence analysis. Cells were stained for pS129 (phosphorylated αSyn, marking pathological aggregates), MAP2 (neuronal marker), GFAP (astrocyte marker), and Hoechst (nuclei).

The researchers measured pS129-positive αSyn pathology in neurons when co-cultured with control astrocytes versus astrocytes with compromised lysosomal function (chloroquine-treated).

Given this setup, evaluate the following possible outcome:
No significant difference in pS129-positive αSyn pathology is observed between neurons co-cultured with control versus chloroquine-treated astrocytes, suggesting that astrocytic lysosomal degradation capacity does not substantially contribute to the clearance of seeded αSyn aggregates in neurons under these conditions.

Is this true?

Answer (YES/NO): NO